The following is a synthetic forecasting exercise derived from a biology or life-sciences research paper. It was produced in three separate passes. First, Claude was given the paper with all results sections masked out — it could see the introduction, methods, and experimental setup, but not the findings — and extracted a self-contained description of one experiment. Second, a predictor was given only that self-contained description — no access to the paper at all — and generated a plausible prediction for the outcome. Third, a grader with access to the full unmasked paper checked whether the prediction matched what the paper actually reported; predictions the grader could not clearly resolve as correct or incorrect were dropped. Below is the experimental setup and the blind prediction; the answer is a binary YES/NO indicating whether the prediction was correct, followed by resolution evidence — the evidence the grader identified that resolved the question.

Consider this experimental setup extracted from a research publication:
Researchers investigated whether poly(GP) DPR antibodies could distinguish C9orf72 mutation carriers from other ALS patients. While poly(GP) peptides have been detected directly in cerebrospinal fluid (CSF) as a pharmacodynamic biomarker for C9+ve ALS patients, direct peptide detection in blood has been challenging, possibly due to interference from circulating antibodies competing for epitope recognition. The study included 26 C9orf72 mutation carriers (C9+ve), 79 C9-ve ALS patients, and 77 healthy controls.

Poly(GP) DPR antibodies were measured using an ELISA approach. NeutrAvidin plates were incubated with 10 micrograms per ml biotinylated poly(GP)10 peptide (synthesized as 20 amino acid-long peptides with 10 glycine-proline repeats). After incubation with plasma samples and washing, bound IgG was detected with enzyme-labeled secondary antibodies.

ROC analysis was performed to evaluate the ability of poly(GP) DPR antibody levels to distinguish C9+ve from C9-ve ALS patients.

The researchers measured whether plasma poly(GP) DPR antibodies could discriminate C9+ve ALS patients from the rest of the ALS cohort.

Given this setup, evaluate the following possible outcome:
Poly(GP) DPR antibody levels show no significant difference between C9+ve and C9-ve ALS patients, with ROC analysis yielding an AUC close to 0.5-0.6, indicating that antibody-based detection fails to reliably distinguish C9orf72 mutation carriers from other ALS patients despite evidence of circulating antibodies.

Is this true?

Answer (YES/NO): NO